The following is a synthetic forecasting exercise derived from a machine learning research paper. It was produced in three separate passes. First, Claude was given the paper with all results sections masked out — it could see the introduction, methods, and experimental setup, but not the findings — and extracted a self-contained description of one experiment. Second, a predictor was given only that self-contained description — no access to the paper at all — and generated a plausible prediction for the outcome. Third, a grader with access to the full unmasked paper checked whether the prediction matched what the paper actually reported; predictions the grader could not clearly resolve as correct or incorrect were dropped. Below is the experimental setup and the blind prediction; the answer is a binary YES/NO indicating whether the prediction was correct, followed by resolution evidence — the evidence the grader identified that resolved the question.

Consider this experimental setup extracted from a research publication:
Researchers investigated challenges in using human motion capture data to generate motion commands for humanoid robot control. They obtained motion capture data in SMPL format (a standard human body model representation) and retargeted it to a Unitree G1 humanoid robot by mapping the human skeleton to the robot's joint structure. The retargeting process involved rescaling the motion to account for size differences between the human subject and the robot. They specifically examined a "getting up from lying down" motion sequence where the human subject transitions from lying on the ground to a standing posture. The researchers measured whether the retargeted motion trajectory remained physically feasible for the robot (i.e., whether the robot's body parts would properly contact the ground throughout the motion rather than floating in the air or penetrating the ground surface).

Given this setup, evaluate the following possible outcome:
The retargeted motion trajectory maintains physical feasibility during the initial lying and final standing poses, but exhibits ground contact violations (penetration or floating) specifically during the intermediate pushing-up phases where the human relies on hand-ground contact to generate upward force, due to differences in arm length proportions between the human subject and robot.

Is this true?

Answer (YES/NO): NO